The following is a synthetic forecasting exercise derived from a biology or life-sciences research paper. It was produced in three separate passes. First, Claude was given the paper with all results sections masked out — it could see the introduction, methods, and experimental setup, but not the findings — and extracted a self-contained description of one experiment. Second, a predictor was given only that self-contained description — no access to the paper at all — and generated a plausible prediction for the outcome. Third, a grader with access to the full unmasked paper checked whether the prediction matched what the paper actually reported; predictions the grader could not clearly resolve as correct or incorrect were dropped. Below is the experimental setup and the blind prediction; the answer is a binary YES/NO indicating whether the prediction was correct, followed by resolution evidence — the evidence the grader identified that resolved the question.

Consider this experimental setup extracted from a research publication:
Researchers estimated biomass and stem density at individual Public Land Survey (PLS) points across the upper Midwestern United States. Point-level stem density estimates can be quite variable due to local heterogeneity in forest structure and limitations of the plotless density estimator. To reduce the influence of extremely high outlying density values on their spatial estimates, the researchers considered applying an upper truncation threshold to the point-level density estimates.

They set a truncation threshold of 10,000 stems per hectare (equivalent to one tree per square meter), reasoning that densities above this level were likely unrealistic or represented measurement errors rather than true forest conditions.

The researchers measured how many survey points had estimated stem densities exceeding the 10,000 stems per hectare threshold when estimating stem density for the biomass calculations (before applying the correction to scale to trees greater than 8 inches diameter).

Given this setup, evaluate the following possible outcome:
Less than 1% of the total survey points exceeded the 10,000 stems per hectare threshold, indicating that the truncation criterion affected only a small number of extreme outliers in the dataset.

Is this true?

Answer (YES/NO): YES